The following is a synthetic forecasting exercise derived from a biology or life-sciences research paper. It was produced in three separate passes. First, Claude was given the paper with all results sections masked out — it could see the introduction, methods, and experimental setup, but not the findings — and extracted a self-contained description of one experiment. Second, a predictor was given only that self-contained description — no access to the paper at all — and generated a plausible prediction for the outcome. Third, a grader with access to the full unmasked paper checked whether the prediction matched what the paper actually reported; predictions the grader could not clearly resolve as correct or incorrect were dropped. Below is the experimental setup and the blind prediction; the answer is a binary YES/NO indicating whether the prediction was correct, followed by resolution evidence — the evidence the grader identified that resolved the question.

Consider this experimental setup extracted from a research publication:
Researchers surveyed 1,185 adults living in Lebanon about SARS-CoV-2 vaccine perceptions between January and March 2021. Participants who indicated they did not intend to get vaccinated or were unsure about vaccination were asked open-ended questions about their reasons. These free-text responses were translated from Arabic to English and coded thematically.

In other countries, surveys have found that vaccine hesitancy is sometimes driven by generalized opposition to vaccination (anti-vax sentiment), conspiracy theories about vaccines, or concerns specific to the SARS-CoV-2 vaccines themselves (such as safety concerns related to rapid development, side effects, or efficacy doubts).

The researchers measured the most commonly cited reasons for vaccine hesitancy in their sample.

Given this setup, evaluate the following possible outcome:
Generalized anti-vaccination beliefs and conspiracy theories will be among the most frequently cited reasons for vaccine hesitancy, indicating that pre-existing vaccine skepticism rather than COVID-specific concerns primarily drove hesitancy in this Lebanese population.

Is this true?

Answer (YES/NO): NO